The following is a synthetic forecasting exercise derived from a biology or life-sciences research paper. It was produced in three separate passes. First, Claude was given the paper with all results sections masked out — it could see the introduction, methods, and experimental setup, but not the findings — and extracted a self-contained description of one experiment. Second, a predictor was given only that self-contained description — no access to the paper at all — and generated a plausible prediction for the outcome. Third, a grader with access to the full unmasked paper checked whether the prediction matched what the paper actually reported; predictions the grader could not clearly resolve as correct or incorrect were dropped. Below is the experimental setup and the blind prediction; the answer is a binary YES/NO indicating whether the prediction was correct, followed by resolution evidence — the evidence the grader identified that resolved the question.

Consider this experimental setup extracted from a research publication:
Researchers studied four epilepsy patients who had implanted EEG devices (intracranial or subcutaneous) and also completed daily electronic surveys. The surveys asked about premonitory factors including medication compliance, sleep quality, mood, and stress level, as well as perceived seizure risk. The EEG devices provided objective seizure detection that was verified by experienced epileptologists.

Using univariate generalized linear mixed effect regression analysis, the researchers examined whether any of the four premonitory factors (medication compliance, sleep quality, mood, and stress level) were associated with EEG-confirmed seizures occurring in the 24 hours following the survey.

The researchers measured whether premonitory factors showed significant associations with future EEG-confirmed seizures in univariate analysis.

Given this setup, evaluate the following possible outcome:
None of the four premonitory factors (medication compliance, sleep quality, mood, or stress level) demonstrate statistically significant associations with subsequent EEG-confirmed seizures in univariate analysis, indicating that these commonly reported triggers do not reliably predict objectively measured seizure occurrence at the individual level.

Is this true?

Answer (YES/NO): YES